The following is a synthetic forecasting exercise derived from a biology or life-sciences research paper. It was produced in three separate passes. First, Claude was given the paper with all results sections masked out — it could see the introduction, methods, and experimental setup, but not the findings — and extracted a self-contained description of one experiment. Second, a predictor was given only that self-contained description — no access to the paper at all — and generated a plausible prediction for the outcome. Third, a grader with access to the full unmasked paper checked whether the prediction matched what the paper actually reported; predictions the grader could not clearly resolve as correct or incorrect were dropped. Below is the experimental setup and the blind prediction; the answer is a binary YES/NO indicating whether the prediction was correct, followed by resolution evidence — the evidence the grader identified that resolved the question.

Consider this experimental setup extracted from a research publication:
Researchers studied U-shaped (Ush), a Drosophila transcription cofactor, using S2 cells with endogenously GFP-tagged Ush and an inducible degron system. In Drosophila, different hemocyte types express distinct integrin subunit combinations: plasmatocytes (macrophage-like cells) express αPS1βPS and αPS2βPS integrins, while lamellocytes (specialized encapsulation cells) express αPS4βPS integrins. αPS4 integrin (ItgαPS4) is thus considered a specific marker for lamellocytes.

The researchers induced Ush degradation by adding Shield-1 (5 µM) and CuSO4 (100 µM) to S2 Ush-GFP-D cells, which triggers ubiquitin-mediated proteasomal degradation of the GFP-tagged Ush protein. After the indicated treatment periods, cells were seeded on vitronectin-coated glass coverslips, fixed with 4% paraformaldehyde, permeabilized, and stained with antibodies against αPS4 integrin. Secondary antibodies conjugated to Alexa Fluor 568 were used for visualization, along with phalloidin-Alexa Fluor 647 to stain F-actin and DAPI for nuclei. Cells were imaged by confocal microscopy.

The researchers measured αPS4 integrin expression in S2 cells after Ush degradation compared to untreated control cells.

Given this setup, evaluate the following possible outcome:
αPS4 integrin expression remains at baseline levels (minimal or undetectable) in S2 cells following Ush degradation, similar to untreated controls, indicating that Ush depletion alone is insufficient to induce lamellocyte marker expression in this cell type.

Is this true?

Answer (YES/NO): NO